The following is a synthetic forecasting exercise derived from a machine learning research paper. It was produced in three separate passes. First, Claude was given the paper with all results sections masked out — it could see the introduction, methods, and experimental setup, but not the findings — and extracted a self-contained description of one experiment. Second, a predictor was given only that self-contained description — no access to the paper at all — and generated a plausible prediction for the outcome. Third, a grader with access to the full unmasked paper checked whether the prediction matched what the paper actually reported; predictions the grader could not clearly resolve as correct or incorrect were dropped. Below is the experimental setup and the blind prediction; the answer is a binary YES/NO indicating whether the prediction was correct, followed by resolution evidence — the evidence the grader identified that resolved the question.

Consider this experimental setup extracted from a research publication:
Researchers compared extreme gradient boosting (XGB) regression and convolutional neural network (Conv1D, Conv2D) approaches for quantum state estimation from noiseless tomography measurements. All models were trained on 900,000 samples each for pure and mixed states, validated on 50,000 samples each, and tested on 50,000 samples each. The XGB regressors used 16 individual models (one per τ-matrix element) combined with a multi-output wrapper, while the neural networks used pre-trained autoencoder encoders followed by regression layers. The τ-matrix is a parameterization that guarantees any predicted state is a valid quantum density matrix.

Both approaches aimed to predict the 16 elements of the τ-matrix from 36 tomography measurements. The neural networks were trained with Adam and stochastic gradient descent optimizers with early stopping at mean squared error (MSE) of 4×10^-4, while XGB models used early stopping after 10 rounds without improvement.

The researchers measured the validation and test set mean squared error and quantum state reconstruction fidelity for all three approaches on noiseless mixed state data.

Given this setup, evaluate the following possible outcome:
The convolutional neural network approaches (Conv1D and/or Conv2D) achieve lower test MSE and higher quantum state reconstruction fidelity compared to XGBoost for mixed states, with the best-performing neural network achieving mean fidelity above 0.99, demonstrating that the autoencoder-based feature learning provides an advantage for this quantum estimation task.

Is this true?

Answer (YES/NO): NO